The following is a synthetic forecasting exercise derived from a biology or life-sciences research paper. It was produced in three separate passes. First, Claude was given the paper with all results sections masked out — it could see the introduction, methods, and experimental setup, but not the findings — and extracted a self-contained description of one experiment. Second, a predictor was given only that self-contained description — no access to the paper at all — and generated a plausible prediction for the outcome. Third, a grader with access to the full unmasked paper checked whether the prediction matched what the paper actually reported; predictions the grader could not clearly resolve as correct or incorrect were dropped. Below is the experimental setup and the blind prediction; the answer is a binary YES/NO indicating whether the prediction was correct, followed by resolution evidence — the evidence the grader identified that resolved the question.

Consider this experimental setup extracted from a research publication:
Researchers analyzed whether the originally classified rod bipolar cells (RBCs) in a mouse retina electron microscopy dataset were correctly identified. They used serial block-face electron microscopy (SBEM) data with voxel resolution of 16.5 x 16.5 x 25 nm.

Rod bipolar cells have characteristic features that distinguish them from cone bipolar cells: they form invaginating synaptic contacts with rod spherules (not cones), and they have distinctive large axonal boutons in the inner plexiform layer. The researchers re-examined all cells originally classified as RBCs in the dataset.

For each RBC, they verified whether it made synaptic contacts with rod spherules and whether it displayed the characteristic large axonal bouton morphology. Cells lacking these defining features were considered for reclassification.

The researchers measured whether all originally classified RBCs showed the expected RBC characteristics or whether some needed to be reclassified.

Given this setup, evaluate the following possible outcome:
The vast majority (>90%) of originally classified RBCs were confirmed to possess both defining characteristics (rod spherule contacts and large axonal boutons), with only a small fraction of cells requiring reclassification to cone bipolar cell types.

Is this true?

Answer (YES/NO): YES